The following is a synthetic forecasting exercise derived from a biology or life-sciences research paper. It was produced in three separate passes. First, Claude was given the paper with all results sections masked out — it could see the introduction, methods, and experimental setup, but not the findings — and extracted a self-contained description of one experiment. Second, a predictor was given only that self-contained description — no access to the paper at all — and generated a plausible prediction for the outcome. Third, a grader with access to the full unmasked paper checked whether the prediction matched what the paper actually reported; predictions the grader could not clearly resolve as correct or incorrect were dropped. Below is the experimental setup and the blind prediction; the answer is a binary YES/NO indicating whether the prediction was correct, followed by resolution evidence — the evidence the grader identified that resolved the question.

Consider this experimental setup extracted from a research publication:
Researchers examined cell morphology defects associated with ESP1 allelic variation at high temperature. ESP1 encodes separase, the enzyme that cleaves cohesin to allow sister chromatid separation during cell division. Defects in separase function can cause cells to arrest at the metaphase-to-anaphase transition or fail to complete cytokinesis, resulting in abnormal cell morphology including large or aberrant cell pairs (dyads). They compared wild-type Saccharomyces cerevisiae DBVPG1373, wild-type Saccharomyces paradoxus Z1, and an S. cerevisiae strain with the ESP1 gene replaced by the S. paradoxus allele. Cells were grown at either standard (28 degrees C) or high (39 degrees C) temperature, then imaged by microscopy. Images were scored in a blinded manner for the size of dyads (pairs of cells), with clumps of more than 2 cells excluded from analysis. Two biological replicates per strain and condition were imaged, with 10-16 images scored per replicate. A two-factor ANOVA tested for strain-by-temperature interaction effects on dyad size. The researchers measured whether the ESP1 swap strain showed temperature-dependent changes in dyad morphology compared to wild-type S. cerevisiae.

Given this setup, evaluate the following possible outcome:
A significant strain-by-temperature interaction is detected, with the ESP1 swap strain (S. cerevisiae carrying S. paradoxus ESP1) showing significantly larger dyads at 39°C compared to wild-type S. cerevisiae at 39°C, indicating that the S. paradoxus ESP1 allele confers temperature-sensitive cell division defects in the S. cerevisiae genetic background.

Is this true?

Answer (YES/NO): YES